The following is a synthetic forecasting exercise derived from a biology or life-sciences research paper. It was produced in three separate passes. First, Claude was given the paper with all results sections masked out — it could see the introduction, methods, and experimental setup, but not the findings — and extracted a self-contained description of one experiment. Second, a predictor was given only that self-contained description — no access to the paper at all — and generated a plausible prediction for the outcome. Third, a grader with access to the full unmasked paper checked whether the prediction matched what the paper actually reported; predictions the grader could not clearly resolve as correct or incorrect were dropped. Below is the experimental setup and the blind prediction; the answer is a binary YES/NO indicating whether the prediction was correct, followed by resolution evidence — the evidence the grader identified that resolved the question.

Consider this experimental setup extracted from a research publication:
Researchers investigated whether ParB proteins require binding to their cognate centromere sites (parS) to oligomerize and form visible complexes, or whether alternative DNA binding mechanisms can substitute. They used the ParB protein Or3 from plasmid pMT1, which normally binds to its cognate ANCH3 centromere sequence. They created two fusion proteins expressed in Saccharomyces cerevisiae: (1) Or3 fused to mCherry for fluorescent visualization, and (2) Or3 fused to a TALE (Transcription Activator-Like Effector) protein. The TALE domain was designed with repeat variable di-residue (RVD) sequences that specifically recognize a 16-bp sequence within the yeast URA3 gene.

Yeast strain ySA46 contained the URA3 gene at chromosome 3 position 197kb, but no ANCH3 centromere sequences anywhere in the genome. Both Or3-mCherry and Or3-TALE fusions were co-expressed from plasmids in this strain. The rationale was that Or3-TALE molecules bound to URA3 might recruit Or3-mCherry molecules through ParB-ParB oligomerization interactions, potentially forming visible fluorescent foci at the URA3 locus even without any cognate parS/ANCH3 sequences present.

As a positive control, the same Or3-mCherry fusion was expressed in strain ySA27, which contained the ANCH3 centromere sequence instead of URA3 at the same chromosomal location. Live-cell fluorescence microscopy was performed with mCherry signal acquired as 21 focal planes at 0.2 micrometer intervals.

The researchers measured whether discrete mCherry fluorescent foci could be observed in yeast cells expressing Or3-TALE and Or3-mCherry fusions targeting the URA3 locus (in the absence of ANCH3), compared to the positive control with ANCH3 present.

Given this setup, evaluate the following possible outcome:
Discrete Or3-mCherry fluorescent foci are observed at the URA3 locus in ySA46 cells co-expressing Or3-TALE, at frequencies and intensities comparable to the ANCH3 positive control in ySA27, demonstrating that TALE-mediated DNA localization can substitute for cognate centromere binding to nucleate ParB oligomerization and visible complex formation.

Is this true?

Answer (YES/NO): NO